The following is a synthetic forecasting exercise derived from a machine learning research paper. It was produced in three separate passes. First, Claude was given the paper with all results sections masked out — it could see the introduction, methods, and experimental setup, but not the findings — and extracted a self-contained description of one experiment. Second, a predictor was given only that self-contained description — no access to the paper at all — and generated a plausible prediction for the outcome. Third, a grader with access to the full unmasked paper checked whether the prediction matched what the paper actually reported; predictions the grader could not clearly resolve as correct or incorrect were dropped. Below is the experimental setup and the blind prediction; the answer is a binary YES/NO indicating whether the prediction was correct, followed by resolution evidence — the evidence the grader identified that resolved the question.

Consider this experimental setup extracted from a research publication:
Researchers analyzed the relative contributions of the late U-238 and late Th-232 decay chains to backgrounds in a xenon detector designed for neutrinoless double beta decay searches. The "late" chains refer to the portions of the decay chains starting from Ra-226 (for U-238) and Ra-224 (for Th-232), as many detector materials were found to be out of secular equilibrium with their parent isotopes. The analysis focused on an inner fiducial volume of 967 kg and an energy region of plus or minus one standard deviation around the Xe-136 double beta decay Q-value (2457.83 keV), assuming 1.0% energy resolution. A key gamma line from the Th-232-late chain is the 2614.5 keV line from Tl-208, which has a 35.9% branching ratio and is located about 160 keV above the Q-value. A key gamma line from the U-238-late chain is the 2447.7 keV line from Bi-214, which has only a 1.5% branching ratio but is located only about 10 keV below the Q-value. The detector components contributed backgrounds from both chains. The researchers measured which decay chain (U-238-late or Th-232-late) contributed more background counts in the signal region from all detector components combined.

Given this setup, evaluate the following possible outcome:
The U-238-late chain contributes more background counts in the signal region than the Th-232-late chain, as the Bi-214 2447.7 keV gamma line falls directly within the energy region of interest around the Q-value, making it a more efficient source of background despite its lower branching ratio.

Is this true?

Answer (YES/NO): YES